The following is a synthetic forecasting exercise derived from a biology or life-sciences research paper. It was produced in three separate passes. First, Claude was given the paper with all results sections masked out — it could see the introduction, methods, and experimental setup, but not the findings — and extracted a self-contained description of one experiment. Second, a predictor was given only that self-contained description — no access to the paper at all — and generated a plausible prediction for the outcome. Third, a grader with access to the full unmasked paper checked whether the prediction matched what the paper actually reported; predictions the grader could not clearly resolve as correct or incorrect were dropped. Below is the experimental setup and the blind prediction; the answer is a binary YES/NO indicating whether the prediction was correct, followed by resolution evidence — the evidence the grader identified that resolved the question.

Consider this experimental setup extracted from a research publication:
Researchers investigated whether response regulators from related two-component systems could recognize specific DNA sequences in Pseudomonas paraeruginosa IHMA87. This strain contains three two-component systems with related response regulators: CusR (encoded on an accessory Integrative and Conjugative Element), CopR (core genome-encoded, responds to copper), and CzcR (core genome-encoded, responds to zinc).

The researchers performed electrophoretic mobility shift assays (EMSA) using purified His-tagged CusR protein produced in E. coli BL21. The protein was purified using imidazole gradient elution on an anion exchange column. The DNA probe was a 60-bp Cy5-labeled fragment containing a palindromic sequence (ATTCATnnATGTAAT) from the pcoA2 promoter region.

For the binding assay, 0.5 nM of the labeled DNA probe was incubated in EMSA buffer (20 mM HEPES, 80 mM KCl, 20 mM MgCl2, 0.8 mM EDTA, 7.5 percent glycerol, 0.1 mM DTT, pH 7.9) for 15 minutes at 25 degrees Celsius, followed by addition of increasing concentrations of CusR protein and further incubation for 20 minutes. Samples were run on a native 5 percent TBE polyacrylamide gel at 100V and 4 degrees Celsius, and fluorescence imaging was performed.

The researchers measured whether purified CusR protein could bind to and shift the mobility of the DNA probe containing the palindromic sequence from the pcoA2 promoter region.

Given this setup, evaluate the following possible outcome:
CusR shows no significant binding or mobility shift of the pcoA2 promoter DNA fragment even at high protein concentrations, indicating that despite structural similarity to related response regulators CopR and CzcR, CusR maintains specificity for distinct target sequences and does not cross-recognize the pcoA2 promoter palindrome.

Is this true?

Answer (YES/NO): NO